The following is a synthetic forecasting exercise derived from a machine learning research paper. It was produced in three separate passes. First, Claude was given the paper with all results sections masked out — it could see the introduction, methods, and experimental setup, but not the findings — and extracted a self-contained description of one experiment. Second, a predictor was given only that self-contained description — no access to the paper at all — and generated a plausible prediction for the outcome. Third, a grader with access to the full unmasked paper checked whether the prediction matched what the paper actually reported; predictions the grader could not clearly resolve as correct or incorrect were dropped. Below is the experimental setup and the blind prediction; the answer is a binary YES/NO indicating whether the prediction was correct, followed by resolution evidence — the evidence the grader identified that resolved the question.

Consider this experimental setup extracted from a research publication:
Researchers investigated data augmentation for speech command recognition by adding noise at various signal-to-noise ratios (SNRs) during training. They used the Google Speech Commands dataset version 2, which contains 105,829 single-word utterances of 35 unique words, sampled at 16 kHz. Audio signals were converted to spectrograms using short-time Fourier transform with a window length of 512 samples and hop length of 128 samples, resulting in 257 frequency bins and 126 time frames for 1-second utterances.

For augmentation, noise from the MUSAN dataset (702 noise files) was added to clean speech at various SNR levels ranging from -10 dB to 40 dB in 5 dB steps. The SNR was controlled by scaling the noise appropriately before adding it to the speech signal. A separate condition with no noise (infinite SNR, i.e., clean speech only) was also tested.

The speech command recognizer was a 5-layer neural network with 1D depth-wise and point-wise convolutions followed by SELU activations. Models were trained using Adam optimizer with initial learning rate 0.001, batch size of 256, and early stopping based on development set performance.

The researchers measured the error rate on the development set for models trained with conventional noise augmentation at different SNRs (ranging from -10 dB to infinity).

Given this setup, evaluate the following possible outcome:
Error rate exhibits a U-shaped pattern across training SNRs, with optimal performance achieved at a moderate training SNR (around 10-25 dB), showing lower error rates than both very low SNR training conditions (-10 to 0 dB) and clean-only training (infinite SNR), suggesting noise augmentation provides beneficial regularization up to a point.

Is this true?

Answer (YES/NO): YES